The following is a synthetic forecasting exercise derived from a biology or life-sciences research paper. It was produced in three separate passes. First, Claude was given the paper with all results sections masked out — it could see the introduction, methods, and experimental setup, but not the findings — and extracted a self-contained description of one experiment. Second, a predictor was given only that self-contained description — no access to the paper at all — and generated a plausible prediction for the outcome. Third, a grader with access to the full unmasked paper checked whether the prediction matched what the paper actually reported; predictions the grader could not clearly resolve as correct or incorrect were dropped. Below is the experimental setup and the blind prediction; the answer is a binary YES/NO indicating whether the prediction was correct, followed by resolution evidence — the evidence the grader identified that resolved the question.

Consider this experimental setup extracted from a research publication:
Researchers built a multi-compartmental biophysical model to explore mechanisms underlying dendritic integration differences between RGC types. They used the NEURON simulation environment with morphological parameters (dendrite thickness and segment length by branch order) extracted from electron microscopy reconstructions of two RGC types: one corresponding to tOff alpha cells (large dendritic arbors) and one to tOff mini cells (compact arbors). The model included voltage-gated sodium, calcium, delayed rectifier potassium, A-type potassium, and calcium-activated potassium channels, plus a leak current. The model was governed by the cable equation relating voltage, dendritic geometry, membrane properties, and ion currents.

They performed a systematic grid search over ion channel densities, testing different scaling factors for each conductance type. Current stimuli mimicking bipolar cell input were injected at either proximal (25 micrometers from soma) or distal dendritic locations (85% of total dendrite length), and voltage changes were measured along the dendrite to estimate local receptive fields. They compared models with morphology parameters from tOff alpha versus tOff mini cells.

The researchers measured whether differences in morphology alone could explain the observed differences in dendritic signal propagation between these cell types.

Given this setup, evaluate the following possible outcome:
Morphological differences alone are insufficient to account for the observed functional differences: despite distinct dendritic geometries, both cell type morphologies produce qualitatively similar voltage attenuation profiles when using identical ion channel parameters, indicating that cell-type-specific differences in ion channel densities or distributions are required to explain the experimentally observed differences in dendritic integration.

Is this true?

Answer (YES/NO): NO